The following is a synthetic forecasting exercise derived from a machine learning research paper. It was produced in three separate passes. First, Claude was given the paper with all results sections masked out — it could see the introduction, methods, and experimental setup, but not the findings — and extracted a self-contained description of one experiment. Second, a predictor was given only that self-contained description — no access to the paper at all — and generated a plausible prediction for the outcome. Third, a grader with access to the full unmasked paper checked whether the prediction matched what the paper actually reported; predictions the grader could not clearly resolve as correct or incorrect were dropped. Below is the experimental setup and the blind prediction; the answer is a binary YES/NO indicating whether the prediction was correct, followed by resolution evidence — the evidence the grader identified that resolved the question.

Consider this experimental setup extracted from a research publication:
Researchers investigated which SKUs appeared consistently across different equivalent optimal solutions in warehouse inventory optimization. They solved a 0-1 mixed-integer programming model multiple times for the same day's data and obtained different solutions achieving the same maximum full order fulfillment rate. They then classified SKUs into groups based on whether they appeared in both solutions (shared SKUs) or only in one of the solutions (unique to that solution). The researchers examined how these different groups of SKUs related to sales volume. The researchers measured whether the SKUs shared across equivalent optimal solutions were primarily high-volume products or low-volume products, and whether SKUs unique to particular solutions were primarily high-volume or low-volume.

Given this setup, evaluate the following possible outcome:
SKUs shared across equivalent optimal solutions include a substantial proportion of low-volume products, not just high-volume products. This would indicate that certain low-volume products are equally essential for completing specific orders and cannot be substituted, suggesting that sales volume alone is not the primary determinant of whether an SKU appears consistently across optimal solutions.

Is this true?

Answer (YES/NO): NO